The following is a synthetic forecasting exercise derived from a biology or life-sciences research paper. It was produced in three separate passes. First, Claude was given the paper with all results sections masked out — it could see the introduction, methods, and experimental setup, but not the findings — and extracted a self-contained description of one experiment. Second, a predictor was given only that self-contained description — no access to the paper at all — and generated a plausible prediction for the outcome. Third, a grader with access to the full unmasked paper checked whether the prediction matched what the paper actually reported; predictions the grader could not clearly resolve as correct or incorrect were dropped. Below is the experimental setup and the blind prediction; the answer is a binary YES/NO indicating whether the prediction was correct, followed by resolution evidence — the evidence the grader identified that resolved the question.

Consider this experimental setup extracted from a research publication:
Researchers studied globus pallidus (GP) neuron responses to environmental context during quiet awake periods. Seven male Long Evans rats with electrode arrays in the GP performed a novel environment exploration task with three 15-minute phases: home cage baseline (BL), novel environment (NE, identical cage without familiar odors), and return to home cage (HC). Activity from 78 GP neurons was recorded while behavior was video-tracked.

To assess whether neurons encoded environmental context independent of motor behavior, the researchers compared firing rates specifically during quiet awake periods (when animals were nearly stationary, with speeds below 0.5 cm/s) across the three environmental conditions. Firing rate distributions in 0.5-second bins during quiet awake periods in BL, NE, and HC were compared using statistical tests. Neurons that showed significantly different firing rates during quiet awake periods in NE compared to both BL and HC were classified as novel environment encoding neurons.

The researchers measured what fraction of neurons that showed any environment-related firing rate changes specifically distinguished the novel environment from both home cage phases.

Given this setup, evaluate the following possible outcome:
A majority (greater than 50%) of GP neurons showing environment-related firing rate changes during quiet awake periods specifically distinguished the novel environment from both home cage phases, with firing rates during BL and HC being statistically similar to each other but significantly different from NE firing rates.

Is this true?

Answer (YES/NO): NO